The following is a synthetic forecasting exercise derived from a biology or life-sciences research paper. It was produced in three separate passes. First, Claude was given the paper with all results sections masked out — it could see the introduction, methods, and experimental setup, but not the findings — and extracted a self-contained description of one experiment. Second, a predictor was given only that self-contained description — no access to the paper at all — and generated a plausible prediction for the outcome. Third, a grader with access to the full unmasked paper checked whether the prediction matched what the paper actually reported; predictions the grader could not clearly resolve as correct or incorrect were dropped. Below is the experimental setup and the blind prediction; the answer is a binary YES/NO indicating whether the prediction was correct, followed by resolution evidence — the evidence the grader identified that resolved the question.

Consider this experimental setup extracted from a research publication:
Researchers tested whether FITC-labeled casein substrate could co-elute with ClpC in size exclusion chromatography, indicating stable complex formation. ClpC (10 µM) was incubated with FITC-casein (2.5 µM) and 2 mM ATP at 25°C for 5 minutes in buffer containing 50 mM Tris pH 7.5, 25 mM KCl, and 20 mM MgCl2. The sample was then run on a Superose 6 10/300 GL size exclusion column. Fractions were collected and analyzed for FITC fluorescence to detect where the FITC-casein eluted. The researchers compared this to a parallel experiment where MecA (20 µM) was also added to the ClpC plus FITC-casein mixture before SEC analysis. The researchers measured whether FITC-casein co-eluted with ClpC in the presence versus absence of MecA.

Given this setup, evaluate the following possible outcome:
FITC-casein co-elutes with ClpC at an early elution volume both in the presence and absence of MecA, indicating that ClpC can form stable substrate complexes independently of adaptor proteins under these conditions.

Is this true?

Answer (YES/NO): NO